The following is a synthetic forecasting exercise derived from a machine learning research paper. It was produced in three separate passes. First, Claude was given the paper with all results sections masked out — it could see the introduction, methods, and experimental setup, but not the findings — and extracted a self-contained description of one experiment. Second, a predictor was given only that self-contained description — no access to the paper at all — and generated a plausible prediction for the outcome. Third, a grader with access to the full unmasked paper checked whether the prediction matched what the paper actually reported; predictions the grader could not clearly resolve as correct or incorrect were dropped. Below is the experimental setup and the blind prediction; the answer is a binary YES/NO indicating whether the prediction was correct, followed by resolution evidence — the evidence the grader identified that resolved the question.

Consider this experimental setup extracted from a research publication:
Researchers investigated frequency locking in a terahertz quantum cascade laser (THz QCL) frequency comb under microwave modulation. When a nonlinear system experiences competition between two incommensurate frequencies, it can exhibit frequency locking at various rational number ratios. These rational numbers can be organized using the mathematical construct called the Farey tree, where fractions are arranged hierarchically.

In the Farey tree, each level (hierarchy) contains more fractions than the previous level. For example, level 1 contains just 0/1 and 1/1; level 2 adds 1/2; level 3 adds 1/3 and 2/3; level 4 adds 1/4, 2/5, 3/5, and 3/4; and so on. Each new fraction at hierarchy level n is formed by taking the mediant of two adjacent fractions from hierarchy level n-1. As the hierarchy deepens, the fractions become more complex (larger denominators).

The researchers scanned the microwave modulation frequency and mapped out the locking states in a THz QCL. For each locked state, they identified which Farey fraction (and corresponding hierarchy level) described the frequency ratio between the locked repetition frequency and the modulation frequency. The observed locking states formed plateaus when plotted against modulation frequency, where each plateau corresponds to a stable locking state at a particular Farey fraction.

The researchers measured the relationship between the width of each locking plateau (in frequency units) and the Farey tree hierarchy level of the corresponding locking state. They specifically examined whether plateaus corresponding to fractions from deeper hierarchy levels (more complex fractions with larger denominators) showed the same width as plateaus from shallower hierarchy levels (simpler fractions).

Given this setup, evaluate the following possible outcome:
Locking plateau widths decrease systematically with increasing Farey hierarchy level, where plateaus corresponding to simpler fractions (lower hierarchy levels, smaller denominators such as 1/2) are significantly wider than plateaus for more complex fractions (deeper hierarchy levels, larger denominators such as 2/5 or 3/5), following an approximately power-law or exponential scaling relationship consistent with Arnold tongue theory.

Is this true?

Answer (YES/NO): YES